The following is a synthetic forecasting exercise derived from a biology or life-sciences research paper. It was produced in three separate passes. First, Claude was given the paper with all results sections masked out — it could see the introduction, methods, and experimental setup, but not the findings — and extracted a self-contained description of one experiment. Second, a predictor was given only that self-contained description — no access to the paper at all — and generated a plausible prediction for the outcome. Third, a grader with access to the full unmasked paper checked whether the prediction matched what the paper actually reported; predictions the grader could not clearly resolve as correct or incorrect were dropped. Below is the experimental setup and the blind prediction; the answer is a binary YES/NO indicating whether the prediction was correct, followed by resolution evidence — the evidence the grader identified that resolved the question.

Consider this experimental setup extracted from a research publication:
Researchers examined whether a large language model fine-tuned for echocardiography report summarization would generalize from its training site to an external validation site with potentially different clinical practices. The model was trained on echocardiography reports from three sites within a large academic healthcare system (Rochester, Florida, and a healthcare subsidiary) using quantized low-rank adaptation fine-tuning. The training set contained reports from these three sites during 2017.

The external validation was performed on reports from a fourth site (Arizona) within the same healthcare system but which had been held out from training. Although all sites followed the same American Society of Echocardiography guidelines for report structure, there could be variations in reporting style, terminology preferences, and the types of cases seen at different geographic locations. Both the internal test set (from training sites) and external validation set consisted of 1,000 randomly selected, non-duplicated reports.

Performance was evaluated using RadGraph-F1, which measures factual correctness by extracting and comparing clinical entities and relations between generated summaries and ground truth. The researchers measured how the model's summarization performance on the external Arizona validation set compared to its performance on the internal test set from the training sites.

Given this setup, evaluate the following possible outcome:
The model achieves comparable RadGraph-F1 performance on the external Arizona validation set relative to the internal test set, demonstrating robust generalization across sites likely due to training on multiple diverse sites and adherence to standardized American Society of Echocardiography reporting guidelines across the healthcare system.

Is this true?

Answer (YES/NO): NO